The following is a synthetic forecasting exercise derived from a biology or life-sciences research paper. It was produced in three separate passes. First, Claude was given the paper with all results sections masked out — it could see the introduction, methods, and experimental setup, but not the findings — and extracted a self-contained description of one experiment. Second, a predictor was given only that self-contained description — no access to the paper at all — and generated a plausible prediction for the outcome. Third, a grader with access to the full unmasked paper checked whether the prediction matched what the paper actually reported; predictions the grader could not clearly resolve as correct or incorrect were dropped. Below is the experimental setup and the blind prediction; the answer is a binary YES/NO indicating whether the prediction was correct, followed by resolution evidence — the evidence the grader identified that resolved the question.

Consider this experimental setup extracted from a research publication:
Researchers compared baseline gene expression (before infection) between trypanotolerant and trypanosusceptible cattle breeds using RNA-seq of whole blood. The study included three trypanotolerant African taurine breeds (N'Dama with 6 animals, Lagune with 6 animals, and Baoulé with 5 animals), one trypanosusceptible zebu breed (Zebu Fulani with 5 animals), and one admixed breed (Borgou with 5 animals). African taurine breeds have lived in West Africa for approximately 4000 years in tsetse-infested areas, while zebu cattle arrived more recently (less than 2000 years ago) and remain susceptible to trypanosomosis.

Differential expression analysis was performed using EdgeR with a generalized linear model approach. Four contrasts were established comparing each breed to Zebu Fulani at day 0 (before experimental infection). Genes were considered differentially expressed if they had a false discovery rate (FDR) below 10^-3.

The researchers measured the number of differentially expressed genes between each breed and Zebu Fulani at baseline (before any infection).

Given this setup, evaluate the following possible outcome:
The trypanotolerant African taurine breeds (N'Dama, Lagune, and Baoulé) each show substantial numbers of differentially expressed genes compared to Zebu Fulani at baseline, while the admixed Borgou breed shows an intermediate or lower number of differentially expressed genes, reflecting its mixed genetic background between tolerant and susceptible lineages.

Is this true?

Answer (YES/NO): YES